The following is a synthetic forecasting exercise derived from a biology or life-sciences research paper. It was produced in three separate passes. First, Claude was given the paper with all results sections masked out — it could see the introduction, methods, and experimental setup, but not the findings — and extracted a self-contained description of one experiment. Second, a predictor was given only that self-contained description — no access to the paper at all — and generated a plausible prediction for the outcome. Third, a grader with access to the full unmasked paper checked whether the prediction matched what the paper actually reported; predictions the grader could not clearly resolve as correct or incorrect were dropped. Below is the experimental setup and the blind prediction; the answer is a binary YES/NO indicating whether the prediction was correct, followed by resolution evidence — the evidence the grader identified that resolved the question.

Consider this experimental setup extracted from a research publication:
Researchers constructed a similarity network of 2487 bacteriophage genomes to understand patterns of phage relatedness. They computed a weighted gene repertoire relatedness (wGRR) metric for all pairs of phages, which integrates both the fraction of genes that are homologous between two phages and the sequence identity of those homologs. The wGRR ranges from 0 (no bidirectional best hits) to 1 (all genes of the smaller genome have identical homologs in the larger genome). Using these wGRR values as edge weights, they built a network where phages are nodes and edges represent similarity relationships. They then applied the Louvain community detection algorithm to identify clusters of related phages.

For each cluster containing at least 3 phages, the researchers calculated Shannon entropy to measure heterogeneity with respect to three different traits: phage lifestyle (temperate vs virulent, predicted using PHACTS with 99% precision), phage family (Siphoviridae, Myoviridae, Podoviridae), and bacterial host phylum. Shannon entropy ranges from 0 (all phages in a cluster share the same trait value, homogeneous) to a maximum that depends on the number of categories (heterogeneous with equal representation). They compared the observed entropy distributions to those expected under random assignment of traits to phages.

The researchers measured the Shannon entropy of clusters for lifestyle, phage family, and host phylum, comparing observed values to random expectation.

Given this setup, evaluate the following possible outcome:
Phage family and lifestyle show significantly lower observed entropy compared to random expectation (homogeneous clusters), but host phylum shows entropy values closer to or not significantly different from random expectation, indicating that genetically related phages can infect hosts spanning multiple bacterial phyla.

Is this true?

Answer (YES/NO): NO